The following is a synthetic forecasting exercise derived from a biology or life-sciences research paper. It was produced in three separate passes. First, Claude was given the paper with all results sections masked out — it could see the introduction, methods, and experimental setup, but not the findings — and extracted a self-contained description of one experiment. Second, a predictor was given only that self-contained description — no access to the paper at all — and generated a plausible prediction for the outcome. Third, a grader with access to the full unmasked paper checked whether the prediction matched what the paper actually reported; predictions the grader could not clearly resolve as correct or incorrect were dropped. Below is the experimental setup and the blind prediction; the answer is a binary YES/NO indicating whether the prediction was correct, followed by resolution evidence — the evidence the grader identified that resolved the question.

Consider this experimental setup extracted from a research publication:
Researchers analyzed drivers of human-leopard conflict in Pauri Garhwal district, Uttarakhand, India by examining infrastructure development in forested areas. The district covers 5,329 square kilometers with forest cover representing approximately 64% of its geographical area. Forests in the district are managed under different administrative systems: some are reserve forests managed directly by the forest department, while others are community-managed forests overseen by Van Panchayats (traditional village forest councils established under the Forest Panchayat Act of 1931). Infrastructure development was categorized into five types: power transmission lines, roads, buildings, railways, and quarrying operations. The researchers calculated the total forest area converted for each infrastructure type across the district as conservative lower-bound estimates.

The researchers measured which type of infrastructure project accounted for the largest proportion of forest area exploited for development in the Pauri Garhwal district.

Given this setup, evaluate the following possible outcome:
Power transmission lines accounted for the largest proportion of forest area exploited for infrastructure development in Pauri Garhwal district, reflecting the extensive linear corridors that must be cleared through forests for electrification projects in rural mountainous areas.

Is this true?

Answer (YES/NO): YES